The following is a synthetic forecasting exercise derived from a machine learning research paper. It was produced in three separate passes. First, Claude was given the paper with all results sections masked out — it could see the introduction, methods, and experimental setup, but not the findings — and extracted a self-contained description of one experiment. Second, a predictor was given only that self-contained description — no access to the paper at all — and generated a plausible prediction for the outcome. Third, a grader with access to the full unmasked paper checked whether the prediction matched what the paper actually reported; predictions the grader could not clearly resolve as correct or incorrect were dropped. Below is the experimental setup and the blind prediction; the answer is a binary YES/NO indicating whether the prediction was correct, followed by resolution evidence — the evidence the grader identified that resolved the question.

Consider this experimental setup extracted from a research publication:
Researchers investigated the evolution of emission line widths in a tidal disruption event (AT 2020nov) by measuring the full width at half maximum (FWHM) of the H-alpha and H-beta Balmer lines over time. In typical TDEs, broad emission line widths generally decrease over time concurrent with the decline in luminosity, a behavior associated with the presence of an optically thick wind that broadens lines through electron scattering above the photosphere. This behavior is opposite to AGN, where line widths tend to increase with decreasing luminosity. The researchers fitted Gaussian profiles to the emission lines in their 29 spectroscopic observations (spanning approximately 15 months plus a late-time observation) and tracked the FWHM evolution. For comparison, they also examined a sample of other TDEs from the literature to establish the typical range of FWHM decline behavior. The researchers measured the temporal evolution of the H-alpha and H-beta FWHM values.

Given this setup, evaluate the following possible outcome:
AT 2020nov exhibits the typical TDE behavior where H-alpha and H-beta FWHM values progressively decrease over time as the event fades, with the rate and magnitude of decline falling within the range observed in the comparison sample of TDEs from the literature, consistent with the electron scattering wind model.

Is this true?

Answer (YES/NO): NO